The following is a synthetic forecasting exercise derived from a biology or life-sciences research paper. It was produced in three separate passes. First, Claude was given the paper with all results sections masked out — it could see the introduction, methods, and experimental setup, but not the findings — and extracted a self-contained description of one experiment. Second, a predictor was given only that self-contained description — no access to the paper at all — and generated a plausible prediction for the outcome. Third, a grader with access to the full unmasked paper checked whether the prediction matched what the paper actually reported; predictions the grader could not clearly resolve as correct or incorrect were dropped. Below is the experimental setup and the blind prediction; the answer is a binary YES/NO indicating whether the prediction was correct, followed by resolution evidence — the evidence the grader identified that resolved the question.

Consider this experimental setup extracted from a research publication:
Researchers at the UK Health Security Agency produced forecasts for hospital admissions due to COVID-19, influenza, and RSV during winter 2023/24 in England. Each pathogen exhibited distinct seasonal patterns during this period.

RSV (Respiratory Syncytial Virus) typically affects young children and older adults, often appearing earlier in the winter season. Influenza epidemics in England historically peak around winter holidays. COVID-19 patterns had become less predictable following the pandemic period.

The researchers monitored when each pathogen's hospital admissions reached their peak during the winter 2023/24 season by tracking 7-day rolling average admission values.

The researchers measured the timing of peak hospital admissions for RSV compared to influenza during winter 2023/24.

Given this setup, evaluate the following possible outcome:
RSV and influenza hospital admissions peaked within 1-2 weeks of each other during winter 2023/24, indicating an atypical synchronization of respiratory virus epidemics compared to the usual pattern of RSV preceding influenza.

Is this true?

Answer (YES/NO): NO